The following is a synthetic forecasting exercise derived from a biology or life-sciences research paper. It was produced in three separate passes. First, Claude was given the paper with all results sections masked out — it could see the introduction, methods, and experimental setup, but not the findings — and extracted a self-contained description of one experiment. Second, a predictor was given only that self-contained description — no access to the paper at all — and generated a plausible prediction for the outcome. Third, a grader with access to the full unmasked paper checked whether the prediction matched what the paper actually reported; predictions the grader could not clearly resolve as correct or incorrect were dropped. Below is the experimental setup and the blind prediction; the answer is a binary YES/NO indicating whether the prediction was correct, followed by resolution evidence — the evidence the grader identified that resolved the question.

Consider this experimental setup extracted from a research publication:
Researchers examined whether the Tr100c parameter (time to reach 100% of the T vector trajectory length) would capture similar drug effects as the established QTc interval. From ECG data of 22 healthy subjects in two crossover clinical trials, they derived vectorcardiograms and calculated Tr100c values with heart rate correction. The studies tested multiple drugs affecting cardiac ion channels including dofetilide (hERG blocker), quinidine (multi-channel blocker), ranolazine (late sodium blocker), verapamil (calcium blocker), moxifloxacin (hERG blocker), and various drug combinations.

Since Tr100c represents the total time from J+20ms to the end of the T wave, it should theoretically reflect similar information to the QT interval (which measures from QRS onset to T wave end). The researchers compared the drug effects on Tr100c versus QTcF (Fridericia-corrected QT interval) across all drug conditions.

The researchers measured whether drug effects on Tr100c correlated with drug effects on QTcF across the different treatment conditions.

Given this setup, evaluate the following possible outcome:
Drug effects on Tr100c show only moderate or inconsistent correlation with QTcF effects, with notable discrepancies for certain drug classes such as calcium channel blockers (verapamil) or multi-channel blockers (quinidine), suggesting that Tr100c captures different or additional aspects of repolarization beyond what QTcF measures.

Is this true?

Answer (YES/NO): NO